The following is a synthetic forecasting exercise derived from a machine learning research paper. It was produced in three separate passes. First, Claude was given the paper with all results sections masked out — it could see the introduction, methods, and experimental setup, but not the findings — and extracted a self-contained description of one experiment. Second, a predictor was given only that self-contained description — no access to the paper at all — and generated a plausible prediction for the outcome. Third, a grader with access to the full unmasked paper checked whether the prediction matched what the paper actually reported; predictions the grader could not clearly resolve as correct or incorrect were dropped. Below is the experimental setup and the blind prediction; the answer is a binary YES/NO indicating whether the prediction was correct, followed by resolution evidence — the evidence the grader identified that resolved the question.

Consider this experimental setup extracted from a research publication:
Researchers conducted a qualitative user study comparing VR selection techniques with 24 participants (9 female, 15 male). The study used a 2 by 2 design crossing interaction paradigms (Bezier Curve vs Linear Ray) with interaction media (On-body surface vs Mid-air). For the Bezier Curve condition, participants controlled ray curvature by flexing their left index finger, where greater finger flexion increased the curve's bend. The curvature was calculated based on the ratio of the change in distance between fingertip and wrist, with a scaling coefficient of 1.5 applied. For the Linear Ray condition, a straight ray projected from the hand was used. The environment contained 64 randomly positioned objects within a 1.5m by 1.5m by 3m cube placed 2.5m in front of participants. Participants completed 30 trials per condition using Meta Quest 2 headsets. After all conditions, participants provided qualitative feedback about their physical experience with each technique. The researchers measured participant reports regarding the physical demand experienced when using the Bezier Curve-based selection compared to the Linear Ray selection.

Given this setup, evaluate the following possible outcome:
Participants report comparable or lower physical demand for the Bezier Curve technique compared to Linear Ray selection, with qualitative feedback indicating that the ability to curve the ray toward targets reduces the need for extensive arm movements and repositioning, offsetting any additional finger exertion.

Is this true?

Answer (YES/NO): NO